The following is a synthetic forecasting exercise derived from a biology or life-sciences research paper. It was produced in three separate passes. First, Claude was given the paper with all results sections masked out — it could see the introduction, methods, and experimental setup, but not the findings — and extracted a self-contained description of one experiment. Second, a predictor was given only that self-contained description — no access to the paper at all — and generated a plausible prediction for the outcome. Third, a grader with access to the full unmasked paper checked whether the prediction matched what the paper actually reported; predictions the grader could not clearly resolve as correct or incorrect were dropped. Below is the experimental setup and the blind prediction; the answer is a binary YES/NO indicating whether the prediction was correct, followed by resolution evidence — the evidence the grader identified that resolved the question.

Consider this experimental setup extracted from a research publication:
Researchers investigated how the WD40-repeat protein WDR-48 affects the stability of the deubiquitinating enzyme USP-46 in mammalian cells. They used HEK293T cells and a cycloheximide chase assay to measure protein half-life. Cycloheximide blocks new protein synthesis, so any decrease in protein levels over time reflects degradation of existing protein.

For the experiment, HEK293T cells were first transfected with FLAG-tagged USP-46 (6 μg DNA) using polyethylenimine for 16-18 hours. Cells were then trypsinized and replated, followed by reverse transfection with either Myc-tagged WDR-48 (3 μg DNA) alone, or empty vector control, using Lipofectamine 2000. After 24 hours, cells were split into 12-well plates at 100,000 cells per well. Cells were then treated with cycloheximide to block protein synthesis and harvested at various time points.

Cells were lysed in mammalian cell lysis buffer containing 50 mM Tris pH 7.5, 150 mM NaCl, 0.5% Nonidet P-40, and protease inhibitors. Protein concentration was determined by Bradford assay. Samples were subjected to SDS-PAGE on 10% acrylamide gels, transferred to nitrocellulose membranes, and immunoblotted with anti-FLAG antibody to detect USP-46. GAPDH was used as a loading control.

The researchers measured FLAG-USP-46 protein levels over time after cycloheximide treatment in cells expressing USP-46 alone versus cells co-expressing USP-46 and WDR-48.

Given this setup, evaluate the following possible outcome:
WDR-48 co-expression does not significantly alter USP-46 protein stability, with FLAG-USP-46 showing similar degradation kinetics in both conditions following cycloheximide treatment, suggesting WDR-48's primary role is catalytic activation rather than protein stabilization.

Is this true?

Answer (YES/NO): NO